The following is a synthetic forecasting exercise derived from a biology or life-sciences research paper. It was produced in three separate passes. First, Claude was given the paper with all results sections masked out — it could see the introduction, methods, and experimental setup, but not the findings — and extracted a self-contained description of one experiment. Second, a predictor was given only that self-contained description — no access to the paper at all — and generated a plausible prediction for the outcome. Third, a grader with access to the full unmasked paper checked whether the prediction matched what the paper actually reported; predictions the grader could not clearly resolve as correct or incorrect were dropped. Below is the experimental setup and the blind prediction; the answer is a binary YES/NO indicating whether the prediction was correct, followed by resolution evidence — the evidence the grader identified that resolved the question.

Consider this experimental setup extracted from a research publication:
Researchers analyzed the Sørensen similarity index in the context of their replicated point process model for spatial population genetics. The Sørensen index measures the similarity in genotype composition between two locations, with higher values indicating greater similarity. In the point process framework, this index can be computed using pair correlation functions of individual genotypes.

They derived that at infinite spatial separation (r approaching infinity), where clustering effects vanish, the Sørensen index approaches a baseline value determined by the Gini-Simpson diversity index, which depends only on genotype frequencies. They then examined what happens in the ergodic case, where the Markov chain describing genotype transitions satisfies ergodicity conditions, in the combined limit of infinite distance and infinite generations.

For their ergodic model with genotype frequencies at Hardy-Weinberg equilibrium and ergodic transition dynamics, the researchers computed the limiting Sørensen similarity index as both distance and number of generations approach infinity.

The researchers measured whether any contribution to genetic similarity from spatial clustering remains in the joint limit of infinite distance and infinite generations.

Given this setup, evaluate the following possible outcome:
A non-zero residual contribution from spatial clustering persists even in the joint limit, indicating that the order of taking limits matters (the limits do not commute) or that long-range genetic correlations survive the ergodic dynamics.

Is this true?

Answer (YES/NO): YES